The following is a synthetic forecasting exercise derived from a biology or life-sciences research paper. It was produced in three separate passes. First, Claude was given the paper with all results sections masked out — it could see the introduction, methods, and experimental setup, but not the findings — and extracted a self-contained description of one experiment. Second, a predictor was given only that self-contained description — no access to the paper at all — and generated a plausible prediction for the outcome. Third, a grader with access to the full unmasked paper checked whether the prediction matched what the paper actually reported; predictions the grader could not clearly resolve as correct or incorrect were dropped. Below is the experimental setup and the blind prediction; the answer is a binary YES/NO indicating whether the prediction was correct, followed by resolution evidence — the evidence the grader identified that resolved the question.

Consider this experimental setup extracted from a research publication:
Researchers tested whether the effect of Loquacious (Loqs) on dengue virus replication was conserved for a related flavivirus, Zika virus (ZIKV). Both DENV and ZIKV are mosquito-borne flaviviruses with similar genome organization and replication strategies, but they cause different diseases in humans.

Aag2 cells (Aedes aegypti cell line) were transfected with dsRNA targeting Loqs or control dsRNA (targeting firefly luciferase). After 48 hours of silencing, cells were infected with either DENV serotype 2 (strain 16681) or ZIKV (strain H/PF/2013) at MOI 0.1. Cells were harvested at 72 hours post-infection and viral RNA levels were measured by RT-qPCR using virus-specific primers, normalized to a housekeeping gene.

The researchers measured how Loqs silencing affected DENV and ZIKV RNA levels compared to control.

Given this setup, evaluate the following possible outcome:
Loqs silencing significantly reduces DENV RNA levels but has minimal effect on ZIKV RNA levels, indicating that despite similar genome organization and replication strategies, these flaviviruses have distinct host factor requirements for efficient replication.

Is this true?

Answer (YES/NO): NO